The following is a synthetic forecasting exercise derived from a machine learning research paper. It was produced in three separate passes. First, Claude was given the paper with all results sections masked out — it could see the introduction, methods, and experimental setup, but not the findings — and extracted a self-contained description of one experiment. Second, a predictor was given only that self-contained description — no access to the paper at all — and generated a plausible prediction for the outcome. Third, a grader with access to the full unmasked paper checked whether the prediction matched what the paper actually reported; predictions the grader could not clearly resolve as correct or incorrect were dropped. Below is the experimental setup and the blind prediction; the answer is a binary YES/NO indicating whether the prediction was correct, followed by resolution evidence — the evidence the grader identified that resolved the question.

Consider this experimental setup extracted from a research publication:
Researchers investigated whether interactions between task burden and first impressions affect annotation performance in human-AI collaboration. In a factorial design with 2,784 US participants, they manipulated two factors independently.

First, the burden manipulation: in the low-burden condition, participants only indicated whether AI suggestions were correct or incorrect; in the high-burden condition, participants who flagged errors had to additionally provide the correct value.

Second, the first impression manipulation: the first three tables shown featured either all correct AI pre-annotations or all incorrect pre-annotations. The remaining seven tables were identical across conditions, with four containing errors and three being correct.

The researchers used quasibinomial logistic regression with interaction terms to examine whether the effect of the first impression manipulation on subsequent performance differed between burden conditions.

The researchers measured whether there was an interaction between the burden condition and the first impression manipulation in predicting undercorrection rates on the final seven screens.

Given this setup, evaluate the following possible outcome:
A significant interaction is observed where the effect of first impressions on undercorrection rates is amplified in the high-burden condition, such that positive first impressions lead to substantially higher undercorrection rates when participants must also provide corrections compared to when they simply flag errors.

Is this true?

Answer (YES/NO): NO